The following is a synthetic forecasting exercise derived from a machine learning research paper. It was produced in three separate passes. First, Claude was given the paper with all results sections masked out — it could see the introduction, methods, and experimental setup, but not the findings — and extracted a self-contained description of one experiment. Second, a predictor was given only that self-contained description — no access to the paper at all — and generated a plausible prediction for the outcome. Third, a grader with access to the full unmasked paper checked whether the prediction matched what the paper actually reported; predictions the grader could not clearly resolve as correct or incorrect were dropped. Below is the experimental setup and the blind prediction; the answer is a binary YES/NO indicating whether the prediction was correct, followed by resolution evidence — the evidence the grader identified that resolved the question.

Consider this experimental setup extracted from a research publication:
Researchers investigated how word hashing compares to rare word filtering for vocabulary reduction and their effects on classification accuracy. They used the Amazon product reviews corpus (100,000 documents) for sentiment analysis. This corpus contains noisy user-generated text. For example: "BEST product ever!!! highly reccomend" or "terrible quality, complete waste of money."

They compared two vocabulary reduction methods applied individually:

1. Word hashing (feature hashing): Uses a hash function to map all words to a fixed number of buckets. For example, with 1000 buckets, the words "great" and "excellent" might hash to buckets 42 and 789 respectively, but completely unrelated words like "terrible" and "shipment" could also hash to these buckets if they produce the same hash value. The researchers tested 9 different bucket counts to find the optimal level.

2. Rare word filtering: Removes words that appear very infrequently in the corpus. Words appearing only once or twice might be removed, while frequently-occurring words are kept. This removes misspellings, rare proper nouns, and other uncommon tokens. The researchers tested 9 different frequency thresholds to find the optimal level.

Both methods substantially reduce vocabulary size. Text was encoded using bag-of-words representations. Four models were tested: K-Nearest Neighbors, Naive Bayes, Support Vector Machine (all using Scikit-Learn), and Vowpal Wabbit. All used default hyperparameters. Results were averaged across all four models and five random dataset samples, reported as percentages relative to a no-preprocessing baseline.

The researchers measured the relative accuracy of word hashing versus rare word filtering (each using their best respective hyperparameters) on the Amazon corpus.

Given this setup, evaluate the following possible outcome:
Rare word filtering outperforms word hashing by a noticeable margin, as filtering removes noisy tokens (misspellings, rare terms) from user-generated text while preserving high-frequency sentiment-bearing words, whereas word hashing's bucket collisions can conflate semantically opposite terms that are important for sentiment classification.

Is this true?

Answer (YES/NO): NO